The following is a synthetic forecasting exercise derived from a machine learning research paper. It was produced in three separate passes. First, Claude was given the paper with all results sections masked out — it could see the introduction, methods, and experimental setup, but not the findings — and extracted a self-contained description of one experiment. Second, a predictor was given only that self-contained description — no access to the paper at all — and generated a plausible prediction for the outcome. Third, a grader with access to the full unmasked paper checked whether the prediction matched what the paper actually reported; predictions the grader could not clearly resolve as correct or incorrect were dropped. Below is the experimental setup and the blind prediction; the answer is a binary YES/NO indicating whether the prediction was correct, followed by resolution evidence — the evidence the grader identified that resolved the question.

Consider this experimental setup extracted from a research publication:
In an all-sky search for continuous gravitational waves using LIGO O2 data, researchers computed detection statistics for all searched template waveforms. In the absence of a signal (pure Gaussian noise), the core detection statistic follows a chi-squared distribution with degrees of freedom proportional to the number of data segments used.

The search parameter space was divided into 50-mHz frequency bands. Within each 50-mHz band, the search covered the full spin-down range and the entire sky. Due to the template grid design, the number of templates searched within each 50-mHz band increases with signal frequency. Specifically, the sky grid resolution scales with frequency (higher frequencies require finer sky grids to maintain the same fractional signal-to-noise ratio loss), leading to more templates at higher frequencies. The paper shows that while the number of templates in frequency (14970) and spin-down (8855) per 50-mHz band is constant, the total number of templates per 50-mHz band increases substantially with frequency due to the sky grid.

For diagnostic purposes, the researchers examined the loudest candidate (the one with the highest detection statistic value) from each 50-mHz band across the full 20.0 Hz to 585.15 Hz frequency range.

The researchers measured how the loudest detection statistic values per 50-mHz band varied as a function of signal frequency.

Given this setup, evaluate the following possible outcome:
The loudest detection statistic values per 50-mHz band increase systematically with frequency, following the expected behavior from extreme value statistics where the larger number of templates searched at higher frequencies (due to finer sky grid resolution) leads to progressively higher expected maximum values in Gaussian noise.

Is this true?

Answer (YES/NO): YES